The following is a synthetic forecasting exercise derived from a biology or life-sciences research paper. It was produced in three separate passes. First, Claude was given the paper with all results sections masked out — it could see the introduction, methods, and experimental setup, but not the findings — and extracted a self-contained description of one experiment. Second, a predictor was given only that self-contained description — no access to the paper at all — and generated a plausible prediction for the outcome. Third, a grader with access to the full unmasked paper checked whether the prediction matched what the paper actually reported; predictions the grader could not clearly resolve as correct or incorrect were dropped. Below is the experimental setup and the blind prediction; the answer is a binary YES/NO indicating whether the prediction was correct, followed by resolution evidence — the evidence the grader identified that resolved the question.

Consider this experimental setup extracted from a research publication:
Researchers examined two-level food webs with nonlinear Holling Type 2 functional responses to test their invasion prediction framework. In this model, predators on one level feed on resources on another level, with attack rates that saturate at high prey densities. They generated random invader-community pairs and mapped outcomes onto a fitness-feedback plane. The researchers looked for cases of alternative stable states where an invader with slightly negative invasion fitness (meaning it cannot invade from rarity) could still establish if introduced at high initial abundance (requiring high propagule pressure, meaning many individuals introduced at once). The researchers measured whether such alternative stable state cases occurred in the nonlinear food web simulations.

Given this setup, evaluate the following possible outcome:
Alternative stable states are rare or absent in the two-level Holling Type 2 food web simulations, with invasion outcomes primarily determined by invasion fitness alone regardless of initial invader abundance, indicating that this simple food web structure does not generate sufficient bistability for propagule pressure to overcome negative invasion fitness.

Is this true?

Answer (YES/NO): NO